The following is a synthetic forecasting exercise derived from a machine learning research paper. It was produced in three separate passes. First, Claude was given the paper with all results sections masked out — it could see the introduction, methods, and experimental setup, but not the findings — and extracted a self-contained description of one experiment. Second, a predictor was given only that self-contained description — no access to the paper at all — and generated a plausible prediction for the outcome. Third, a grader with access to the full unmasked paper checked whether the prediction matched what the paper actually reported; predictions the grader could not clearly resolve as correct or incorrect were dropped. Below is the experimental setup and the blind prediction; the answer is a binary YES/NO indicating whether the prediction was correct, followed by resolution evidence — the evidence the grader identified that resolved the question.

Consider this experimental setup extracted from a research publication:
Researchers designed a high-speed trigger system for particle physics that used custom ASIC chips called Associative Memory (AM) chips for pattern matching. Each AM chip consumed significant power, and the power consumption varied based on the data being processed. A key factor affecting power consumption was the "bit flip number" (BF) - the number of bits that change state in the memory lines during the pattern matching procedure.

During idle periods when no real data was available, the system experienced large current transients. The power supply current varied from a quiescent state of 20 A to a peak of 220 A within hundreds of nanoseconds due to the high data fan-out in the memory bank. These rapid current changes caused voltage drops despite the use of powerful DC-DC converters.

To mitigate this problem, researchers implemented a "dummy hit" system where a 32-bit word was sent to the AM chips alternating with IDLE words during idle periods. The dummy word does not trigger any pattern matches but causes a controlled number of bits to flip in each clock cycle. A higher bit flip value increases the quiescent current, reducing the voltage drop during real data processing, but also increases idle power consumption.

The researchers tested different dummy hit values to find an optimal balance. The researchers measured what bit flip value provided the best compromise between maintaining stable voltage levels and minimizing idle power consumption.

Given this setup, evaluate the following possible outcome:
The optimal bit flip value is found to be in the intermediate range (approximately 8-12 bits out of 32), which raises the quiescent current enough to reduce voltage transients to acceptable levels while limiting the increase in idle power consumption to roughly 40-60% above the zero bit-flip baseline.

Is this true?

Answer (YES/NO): NO